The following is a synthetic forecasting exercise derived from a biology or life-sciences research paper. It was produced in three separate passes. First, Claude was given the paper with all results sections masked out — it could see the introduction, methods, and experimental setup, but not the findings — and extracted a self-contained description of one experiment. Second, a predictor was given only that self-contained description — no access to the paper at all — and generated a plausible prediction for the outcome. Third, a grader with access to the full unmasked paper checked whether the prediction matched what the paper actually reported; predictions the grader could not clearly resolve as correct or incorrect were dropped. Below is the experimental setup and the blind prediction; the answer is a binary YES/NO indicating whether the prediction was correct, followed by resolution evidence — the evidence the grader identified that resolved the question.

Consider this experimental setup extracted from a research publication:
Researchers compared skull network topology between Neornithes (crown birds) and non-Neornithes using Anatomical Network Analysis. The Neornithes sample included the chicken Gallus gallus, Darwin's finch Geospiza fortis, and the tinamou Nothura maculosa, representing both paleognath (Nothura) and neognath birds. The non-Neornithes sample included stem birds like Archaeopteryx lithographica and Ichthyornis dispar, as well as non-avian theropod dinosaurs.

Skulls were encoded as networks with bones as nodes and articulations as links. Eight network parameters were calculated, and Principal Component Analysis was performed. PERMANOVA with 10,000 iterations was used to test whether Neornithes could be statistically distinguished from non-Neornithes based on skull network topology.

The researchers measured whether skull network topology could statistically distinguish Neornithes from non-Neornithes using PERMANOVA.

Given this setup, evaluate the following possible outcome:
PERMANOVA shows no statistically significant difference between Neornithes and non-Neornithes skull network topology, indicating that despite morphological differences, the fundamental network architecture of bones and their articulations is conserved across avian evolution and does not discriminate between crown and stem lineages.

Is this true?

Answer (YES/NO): NO